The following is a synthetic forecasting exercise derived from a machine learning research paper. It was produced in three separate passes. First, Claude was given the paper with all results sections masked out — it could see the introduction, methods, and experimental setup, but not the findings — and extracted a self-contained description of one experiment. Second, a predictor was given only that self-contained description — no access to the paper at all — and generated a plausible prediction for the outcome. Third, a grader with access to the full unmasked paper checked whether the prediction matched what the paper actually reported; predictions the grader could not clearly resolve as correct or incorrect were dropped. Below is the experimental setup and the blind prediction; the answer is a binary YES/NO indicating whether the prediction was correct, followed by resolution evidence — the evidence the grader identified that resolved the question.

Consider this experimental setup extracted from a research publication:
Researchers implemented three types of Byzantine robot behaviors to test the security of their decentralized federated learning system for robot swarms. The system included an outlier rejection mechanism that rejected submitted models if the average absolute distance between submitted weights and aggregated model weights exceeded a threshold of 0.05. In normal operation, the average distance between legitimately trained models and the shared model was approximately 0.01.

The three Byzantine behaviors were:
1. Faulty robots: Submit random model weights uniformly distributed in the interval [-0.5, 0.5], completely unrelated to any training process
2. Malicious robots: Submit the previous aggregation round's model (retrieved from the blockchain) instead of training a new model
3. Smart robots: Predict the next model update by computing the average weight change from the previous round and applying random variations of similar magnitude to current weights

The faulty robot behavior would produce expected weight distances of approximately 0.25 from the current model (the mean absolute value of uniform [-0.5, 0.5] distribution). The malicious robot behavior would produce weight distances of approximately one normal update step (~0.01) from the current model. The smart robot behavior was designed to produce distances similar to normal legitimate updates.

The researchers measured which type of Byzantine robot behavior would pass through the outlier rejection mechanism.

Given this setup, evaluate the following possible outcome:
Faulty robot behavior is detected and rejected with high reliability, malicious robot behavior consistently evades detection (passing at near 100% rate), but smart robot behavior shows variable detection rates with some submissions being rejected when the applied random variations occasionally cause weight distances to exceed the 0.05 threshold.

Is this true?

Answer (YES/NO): NO